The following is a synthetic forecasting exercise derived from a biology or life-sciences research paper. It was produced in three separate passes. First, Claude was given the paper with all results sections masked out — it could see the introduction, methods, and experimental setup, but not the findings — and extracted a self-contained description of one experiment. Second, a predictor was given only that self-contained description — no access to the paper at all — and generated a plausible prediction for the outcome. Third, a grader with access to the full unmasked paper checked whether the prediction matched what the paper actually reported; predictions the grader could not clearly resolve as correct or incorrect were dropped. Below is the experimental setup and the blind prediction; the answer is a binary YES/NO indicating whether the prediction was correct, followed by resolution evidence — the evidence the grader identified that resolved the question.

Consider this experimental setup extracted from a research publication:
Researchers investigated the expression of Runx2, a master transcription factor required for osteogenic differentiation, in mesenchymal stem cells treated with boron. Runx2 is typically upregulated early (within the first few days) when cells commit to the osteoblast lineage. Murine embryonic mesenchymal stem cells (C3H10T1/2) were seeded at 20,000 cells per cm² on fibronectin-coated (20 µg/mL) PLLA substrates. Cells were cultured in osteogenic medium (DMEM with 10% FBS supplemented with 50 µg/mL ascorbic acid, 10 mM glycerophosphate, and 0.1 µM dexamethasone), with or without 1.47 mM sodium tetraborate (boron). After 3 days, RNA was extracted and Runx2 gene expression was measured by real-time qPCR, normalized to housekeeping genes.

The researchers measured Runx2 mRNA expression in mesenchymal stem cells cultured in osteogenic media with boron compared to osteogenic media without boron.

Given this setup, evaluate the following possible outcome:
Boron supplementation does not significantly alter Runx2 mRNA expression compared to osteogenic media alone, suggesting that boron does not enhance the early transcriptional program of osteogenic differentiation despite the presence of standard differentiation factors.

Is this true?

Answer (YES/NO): YES